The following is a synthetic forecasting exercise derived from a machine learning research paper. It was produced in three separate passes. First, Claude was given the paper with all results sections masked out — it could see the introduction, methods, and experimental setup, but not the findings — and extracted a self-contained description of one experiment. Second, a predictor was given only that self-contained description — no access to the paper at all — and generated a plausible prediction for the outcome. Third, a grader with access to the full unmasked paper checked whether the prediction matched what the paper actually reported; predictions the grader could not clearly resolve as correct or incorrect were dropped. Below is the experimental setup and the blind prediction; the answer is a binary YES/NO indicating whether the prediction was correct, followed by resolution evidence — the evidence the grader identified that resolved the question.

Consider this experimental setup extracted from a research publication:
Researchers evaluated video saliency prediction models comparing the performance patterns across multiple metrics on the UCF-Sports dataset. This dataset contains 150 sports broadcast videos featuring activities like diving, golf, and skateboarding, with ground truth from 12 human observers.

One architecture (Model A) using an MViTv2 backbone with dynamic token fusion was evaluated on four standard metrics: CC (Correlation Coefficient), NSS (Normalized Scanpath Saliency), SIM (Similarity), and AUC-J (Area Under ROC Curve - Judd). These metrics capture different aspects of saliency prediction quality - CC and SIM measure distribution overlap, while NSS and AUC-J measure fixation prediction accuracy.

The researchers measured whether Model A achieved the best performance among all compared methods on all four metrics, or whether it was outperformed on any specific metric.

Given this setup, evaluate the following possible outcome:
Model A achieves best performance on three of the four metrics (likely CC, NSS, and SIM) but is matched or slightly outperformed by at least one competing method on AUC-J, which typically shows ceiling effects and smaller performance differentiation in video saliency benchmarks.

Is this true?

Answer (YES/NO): NO